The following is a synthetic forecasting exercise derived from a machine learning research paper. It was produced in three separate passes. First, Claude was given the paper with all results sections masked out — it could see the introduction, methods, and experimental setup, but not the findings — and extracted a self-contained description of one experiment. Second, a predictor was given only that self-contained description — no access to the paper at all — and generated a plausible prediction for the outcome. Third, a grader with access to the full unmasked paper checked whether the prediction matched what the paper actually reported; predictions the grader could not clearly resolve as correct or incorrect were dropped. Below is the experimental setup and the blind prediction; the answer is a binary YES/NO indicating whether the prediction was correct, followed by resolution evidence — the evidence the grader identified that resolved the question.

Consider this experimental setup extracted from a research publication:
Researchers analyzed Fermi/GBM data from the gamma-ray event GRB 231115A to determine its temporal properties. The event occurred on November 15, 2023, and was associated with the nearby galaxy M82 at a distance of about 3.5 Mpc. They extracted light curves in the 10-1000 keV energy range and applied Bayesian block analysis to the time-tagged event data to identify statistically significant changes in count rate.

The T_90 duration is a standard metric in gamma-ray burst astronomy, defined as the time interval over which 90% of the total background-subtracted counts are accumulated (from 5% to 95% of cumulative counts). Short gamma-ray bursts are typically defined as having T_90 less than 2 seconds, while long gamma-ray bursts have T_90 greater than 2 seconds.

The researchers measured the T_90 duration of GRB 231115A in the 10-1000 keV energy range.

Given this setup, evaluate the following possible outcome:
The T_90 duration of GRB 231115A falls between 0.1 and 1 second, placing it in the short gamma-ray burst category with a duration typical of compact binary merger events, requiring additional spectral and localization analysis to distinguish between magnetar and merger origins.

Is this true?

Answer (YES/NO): NO